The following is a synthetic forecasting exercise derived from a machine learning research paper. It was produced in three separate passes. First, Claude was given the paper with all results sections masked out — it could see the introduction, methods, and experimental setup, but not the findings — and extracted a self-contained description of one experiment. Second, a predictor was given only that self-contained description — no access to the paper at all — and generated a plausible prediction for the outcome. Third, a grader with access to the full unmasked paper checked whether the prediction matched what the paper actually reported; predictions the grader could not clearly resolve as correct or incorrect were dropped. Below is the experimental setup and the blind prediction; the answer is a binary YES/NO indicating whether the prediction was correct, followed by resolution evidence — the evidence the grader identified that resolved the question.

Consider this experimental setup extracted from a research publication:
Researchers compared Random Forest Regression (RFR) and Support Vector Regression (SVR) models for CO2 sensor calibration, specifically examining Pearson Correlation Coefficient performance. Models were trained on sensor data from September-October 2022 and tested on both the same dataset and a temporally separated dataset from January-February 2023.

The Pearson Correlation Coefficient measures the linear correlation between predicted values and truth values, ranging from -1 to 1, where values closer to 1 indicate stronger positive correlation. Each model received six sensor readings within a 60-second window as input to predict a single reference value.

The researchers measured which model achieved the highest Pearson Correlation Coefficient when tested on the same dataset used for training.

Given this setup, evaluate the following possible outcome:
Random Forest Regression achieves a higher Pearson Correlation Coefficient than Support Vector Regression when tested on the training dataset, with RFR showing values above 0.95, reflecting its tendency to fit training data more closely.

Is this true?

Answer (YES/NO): NO